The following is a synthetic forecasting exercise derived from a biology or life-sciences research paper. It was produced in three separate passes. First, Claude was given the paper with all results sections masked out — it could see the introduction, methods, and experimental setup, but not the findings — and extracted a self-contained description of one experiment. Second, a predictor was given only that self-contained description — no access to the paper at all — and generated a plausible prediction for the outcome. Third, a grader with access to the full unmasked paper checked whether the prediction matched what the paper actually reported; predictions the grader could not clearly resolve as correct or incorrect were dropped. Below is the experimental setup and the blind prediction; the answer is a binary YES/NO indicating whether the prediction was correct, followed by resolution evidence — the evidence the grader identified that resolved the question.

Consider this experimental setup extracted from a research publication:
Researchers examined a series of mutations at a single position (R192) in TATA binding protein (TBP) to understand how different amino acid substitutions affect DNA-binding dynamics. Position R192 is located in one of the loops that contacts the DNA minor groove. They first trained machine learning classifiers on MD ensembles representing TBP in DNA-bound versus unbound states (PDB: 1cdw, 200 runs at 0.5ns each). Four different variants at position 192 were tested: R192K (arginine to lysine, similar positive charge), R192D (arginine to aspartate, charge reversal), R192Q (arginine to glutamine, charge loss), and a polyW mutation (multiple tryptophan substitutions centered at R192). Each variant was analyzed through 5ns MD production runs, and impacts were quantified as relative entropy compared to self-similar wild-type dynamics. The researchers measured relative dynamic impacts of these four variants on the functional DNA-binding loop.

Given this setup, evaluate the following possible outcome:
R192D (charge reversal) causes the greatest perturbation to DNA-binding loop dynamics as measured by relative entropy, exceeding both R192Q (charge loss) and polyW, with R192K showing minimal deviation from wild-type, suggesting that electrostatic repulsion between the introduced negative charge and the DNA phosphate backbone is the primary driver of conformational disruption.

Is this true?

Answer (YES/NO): NO